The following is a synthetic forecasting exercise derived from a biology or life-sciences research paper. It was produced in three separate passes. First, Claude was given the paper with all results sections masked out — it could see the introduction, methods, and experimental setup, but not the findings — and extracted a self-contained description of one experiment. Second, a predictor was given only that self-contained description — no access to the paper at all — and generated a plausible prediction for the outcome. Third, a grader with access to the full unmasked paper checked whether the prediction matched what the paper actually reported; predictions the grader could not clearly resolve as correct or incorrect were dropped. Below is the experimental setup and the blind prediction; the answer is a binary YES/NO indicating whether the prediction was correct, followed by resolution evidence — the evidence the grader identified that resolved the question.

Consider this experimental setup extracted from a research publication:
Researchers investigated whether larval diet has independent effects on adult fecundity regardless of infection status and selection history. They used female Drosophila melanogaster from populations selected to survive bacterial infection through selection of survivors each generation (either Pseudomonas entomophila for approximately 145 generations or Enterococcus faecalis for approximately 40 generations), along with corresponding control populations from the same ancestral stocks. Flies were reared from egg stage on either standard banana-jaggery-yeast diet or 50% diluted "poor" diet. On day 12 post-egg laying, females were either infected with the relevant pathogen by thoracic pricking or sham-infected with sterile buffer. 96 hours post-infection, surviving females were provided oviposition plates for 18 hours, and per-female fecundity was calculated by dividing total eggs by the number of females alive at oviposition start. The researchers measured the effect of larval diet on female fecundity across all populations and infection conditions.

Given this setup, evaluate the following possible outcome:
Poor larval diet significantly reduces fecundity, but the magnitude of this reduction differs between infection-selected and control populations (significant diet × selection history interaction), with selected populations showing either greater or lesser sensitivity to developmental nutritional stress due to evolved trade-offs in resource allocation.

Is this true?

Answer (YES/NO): NO